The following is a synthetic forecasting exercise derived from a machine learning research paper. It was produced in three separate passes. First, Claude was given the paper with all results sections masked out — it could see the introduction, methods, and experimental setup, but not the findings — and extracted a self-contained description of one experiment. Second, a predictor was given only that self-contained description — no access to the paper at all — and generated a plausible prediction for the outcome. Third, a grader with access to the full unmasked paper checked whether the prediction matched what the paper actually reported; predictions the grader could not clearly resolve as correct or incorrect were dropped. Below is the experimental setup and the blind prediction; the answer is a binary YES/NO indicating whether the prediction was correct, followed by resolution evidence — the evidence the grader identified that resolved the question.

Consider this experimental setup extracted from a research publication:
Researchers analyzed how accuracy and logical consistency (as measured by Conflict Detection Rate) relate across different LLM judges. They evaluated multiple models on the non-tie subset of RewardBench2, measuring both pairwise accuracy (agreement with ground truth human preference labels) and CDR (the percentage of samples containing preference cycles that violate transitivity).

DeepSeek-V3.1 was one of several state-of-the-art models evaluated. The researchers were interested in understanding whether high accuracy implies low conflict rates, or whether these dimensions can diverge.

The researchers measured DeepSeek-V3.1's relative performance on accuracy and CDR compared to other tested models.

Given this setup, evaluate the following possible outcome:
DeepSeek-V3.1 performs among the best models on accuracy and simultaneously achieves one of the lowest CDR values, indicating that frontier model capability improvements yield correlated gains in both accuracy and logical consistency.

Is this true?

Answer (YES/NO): NO